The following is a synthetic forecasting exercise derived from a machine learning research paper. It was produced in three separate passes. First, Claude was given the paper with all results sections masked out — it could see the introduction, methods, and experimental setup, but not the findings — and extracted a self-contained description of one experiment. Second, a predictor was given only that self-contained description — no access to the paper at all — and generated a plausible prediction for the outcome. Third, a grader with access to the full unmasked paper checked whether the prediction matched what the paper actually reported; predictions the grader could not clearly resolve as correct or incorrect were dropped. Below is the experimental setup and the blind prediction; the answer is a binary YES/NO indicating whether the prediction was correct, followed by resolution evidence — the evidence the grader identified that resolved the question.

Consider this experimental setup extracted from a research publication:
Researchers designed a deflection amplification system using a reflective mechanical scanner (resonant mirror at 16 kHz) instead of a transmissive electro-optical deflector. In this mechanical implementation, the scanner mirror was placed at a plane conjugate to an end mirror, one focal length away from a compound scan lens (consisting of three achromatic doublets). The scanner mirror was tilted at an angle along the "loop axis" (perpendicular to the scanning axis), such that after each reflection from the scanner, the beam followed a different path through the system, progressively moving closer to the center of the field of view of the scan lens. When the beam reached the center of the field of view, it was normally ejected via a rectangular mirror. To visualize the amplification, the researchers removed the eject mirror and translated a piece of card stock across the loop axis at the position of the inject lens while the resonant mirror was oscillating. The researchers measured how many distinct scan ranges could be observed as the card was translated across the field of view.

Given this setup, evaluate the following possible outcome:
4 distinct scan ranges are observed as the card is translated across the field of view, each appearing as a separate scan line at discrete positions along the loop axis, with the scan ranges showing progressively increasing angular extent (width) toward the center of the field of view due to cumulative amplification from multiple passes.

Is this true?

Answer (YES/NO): NO